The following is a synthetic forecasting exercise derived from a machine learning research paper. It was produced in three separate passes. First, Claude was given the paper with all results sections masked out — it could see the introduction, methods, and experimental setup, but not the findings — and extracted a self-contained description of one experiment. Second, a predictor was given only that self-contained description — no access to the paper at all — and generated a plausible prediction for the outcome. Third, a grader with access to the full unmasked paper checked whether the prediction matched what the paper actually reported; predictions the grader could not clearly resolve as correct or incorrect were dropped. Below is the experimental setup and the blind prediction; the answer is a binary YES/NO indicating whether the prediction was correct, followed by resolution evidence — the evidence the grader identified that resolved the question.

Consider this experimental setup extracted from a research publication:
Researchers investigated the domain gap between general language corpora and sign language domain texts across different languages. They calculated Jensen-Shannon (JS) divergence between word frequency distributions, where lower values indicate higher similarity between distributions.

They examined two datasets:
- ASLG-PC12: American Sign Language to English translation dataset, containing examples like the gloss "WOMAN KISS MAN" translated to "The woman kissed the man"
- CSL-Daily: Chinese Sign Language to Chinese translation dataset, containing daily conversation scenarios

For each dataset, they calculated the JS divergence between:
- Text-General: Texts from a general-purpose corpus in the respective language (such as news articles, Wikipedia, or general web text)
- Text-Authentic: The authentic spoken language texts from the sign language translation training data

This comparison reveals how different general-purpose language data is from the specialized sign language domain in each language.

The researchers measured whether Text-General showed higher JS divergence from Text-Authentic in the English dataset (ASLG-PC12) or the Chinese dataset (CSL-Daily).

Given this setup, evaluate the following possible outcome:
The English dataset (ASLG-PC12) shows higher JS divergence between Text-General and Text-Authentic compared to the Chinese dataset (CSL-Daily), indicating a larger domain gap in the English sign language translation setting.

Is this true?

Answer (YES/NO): YES